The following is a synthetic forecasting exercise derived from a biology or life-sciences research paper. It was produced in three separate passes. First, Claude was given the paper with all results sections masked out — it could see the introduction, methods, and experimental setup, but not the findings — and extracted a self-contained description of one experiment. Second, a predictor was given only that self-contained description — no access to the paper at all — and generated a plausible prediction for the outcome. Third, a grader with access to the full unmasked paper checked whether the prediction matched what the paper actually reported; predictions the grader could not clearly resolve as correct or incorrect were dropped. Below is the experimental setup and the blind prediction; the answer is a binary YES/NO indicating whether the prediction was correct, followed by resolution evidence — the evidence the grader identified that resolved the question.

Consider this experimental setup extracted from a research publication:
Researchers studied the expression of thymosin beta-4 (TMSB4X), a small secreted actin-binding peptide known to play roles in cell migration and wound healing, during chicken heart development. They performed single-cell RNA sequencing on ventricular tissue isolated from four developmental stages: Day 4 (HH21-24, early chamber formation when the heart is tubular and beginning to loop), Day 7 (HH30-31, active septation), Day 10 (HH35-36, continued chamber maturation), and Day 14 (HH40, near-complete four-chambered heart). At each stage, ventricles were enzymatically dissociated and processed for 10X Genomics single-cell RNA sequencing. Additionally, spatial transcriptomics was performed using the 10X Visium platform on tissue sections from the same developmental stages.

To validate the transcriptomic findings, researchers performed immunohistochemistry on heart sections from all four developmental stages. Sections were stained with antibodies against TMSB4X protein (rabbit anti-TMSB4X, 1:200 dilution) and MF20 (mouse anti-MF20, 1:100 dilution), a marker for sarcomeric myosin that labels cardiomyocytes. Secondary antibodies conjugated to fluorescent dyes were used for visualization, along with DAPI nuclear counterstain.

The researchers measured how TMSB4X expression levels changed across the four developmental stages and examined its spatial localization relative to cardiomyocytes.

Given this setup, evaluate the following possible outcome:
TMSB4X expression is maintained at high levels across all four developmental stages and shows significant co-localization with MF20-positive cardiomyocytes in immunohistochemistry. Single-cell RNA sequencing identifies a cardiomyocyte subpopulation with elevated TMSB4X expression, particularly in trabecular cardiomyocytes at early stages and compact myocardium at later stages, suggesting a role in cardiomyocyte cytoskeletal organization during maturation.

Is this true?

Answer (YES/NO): NO